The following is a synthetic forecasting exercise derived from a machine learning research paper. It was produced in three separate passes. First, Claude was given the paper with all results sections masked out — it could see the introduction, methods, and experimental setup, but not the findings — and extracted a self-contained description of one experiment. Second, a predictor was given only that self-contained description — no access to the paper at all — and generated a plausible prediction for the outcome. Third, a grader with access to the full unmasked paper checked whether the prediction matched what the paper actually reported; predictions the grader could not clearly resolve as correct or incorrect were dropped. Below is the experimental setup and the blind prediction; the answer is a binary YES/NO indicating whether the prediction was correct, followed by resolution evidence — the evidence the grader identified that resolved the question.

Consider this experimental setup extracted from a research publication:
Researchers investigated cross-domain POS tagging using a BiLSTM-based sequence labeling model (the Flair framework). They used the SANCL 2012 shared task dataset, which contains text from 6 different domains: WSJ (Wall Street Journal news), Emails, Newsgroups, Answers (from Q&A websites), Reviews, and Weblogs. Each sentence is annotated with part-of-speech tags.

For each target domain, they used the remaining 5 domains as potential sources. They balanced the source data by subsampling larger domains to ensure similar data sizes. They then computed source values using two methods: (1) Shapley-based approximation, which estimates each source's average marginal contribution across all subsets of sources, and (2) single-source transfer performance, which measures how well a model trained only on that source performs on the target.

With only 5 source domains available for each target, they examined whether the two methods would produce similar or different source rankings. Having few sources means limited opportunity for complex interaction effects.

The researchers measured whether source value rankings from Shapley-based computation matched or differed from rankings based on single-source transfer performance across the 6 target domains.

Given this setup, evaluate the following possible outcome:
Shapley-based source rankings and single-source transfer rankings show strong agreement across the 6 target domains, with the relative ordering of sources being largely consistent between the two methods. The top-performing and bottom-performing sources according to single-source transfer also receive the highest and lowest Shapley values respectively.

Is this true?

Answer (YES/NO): YES